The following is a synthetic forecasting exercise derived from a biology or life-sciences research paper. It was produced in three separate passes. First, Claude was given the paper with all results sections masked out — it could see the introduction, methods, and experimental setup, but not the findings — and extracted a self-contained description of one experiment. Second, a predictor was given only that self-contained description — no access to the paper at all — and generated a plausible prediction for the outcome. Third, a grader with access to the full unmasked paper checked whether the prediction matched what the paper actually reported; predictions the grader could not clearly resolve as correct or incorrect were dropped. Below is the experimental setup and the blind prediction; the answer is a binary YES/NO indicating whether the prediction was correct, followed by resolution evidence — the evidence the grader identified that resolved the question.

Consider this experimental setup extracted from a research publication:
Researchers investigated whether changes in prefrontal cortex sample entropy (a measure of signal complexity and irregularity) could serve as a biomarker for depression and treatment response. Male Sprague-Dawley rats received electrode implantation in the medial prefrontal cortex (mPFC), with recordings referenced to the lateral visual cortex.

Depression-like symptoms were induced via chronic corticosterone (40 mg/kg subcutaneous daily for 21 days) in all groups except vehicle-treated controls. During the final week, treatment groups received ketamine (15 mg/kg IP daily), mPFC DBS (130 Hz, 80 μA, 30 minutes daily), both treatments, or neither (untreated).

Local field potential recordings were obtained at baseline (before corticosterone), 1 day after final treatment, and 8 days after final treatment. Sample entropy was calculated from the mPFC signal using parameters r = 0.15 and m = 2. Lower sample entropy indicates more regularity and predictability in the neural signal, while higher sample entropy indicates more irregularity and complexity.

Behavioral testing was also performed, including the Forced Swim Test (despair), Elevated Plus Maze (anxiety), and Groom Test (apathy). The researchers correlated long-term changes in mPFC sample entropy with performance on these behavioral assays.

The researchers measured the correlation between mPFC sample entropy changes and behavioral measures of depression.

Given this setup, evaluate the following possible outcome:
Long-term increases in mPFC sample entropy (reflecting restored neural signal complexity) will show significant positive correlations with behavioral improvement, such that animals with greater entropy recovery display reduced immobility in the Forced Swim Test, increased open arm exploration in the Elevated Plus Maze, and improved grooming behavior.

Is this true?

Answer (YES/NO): NO